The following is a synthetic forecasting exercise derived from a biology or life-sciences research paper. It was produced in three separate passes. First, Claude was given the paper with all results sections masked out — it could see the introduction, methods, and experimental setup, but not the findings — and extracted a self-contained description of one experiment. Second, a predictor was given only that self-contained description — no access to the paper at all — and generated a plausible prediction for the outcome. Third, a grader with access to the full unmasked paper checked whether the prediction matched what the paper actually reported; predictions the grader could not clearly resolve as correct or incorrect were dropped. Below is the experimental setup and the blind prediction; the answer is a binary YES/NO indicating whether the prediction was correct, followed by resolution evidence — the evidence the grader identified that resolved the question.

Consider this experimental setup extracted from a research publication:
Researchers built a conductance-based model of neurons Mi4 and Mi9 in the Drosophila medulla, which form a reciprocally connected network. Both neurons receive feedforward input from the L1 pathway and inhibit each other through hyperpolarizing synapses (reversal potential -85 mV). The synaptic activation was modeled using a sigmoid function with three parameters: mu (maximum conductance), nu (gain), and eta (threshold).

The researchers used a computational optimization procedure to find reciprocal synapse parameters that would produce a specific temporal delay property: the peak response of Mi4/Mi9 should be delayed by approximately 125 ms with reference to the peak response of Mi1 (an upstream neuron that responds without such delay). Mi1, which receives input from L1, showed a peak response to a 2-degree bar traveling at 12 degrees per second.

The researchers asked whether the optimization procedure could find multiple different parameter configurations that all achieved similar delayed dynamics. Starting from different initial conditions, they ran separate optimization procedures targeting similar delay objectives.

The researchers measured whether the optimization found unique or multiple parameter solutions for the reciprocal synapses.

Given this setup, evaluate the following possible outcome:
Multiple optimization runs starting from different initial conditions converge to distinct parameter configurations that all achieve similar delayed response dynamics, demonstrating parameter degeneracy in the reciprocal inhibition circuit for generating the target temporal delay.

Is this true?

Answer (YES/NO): YES